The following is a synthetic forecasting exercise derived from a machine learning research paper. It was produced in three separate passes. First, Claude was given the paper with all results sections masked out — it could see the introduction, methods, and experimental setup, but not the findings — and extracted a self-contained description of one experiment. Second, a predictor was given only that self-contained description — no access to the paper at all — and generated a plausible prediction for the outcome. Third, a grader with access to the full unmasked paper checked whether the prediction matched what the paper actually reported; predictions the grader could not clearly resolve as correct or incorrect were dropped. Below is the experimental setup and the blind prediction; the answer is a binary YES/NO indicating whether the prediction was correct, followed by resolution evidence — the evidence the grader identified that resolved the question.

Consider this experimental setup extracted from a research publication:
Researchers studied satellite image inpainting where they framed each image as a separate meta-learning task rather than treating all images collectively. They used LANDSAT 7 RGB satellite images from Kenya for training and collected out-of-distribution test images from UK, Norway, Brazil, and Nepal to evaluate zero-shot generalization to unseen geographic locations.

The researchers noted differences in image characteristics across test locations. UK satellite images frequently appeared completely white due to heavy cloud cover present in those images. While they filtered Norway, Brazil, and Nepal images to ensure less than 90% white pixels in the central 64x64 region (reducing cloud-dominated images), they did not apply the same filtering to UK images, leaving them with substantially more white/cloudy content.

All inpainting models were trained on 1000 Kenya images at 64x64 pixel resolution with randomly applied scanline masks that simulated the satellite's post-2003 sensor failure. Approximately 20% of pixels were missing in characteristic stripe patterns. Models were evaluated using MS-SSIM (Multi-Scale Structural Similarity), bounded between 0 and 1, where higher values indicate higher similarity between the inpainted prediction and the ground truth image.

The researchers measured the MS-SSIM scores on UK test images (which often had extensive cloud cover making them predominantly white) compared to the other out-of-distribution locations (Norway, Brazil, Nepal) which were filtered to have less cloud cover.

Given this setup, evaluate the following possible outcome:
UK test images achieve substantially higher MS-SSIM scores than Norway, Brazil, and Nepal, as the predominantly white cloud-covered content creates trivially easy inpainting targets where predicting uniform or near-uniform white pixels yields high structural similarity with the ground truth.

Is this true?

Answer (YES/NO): YES